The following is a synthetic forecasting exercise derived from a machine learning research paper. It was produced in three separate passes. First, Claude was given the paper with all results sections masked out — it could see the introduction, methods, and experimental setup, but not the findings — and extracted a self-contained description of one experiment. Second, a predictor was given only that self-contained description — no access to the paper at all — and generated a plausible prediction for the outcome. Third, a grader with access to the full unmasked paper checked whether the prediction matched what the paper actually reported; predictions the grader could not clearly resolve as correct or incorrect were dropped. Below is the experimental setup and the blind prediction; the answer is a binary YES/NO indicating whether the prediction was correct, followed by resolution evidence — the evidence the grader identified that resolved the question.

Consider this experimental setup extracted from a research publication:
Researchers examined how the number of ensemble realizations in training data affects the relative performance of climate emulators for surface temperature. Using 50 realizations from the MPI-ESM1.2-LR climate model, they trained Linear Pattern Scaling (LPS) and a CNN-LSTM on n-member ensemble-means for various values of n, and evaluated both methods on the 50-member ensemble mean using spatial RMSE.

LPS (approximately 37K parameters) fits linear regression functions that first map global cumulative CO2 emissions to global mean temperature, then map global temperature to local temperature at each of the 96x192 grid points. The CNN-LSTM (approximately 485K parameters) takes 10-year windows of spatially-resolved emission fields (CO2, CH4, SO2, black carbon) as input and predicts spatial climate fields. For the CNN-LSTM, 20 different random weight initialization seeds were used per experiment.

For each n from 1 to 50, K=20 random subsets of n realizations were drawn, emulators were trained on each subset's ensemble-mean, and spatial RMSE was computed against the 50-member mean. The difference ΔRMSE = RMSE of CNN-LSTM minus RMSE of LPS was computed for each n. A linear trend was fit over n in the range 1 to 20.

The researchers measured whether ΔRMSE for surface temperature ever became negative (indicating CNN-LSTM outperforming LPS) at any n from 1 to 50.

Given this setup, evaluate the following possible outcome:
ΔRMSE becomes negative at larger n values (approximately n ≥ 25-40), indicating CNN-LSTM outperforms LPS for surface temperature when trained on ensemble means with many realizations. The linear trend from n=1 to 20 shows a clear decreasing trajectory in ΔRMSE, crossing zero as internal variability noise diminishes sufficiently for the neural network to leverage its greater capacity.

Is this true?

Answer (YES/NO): NO